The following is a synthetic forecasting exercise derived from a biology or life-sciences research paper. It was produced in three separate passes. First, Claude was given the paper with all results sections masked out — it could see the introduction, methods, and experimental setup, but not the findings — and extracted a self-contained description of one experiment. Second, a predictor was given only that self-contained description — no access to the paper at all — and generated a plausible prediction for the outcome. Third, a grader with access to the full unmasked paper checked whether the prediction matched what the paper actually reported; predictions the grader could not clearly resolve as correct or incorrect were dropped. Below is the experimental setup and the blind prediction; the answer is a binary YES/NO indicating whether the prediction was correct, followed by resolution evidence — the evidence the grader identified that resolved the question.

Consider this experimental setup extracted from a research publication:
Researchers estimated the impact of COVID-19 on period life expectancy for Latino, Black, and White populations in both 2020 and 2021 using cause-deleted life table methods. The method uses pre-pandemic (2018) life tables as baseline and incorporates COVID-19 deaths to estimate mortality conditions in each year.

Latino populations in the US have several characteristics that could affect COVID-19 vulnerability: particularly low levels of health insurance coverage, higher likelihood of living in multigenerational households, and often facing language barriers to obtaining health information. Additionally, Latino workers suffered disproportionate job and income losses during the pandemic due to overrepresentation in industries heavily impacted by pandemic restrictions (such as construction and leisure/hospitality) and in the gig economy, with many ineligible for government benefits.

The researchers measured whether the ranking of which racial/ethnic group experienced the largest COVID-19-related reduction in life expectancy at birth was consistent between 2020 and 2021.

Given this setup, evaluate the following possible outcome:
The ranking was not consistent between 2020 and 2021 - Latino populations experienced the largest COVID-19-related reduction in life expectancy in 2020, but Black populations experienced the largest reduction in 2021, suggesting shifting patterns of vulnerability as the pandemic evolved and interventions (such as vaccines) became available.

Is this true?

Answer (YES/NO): NO